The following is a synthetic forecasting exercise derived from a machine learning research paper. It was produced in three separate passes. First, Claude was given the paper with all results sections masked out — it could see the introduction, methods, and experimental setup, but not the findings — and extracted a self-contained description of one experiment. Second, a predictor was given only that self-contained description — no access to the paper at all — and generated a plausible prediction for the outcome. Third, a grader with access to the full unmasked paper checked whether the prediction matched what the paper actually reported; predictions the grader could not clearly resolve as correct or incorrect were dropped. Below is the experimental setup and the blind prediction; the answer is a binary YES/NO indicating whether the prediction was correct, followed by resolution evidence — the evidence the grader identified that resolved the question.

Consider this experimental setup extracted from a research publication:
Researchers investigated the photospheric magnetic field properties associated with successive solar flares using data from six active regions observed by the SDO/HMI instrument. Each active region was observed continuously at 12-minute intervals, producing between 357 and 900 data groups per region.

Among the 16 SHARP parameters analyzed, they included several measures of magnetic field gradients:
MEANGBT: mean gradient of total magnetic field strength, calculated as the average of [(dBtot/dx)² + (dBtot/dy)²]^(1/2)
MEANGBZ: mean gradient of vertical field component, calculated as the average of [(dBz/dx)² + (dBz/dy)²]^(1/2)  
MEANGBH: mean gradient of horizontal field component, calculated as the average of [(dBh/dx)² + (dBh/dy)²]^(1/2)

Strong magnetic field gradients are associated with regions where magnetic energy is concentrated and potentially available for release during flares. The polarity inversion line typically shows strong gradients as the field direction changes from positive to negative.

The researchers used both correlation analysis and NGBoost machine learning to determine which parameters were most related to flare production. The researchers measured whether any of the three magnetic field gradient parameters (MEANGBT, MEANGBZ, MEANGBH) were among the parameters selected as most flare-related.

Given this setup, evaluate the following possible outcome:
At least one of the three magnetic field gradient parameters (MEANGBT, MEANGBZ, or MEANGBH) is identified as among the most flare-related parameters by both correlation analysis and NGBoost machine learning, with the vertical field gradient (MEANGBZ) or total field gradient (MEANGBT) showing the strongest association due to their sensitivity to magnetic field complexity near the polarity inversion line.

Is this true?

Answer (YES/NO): NO